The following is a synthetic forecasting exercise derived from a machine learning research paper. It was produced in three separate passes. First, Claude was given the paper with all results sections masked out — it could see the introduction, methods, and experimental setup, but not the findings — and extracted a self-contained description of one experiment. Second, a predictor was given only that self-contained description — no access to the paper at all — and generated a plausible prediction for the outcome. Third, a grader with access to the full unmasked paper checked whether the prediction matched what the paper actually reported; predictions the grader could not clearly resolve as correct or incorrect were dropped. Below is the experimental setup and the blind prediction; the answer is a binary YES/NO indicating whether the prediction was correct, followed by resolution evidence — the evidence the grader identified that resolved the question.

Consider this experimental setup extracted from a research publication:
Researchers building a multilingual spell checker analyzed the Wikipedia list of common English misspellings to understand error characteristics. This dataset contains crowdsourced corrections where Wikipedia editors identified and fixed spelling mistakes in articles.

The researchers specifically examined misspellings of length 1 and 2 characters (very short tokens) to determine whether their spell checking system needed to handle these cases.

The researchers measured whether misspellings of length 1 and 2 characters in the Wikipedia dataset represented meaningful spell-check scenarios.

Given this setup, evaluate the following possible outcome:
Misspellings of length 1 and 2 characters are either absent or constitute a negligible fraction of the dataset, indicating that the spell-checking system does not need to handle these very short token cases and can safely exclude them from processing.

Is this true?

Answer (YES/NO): NO